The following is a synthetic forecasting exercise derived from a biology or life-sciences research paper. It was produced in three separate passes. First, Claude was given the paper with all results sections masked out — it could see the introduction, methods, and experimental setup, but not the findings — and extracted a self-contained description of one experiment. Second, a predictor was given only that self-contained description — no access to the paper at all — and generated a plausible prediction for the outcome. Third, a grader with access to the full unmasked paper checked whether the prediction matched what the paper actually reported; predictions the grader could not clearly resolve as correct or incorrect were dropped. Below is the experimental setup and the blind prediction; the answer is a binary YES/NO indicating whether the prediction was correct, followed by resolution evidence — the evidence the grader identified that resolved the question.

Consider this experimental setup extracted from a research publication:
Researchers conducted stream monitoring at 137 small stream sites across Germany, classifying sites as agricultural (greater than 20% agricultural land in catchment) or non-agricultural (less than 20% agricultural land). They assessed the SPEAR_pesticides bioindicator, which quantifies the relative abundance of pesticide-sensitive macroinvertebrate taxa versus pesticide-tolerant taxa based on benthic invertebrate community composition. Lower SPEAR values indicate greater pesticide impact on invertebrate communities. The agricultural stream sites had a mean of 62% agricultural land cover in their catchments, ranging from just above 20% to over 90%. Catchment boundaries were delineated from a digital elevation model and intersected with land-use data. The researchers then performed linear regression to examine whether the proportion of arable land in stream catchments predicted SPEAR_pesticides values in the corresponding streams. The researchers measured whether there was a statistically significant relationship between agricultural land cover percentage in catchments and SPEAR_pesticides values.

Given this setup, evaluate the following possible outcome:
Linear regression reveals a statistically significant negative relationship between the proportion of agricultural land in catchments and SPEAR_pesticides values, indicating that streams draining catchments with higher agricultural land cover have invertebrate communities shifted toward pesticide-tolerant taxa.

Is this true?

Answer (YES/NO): YES